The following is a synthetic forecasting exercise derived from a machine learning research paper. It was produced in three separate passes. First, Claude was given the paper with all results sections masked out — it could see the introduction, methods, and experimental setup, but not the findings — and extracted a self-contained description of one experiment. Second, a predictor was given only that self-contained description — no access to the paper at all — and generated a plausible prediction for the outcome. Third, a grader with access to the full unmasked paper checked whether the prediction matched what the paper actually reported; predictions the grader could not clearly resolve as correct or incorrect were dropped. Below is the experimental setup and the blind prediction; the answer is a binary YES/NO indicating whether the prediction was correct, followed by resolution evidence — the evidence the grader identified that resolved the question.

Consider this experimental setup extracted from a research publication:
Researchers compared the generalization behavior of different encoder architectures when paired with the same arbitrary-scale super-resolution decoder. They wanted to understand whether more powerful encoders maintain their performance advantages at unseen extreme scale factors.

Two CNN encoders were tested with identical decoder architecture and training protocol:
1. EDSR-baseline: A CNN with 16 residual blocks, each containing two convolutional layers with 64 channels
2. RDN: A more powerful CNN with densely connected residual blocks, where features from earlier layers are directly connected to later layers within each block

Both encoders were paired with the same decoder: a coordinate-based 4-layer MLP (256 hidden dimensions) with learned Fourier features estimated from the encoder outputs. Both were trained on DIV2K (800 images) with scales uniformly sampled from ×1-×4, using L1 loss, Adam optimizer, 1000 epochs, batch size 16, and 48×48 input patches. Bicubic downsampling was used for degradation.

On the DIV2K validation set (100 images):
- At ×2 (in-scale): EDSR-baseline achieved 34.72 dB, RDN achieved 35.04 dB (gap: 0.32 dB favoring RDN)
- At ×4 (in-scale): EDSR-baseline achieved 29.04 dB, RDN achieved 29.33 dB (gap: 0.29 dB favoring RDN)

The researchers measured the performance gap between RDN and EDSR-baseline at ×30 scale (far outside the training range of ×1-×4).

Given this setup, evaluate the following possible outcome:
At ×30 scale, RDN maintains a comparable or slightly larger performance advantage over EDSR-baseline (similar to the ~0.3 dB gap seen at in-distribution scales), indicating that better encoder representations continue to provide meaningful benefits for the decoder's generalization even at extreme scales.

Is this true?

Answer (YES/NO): NO